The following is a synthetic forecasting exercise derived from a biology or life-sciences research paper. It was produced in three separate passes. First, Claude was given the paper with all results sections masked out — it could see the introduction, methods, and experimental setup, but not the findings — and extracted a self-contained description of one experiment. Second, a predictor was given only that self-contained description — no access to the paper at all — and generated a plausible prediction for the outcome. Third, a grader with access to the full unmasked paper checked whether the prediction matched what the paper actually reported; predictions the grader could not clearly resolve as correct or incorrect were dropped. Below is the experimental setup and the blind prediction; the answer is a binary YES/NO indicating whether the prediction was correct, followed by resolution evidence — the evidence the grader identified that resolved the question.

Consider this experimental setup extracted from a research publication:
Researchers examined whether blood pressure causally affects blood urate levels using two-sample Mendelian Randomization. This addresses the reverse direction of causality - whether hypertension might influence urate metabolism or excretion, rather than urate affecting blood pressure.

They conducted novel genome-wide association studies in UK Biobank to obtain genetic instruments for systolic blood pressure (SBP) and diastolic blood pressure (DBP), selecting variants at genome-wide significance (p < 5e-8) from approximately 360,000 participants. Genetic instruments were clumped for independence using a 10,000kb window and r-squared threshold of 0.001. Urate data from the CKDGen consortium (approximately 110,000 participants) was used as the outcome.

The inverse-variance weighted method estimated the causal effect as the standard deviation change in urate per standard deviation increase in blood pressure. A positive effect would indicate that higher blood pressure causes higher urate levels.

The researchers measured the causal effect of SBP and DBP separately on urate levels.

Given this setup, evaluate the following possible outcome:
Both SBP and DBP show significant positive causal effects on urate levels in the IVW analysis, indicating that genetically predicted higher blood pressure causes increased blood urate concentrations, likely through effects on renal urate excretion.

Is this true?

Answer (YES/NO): YES